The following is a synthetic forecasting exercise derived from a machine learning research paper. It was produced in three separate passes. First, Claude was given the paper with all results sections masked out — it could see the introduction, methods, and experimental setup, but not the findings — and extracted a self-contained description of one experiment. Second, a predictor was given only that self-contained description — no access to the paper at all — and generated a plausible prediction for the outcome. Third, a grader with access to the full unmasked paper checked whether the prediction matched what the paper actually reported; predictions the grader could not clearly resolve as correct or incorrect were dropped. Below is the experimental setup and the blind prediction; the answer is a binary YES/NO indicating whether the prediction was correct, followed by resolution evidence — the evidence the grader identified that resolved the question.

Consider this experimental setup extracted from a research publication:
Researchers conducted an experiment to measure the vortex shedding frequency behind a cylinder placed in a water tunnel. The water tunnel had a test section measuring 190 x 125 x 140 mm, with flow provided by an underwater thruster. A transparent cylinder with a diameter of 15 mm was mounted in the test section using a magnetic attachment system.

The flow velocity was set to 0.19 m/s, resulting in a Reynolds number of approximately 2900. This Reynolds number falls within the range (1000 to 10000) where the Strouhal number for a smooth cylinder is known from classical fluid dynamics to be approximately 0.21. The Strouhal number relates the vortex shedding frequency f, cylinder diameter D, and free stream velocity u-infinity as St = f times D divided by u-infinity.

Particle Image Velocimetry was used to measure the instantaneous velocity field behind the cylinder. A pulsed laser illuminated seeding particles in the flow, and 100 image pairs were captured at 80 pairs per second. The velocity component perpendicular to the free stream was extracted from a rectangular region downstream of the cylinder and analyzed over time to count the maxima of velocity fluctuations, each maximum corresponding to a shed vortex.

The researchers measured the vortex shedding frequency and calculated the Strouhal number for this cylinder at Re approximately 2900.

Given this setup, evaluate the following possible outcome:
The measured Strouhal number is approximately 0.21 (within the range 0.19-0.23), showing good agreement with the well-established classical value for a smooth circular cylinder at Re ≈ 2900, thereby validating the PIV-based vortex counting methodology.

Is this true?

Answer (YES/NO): YES